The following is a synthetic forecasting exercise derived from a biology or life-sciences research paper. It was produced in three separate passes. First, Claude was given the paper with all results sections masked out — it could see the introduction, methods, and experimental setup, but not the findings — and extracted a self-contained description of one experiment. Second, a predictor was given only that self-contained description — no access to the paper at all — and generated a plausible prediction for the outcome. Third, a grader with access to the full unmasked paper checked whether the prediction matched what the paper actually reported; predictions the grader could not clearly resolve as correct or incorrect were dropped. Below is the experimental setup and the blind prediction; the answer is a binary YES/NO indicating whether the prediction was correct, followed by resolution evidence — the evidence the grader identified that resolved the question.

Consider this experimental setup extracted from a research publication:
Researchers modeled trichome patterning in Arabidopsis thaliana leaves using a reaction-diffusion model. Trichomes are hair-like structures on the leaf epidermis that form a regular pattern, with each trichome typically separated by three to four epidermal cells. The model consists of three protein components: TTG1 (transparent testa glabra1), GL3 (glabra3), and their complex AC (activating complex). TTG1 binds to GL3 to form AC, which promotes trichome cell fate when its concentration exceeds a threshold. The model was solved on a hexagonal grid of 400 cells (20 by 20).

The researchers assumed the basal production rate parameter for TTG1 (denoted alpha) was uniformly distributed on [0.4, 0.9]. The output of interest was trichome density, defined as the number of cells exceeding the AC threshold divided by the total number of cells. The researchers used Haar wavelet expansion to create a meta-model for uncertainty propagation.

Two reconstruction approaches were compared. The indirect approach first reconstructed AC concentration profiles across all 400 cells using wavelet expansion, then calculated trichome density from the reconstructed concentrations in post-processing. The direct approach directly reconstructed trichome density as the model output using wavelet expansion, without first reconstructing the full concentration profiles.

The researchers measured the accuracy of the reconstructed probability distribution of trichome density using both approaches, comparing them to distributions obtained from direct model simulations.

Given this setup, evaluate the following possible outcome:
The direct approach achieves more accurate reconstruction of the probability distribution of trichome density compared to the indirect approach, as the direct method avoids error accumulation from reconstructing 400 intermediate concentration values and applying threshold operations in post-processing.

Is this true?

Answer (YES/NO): NO